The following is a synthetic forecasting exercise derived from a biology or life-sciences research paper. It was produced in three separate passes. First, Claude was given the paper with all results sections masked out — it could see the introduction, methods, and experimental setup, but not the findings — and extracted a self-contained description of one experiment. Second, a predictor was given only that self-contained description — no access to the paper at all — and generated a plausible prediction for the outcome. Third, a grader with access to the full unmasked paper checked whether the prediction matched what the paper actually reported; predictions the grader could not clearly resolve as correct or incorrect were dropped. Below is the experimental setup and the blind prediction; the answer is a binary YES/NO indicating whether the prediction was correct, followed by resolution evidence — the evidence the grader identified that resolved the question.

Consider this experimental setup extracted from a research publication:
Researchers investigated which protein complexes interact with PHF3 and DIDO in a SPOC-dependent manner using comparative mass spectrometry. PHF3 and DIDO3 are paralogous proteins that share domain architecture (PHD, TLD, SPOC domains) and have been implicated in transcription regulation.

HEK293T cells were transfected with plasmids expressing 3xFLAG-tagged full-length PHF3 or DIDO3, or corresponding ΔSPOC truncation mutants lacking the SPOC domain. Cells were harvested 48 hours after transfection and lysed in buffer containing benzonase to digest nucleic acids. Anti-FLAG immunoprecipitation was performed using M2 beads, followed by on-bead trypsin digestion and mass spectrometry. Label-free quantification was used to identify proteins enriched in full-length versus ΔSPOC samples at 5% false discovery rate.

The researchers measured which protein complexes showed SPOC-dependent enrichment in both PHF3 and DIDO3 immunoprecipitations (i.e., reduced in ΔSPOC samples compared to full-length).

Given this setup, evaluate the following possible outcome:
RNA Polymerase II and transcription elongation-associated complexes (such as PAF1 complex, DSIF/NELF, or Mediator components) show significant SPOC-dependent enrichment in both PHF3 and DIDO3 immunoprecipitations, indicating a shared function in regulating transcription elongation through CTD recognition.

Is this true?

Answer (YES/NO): YES